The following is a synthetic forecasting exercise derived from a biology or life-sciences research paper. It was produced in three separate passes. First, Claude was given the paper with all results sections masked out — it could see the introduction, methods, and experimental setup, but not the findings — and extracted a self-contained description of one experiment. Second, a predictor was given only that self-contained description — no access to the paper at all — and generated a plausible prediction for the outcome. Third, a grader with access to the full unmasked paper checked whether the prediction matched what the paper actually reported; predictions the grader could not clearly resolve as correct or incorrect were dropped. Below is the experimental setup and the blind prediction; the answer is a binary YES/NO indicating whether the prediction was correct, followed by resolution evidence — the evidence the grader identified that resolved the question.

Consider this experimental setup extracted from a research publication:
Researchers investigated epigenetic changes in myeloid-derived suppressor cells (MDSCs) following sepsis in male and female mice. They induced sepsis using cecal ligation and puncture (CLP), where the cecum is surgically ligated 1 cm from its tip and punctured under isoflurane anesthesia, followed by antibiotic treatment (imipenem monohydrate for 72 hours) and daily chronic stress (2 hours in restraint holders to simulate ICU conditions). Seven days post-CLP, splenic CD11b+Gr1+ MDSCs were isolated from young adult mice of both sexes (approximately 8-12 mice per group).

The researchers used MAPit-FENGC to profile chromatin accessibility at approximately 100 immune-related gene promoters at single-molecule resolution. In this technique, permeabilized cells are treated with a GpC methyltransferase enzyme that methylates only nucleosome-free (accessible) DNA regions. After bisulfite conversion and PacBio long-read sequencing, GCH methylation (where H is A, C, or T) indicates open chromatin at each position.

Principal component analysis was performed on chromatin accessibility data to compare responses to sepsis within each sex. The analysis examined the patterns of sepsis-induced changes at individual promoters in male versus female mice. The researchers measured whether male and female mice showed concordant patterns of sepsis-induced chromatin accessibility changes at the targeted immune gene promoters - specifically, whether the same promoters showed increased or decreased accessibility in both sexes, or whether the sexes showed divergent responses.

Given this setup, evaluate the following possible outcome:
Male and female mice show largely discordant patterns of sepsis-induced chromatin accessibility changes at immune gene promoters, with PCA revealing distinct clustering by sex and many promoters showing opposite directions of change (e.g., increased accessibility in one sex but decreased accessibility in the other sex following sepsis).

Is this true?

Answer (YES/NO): NO